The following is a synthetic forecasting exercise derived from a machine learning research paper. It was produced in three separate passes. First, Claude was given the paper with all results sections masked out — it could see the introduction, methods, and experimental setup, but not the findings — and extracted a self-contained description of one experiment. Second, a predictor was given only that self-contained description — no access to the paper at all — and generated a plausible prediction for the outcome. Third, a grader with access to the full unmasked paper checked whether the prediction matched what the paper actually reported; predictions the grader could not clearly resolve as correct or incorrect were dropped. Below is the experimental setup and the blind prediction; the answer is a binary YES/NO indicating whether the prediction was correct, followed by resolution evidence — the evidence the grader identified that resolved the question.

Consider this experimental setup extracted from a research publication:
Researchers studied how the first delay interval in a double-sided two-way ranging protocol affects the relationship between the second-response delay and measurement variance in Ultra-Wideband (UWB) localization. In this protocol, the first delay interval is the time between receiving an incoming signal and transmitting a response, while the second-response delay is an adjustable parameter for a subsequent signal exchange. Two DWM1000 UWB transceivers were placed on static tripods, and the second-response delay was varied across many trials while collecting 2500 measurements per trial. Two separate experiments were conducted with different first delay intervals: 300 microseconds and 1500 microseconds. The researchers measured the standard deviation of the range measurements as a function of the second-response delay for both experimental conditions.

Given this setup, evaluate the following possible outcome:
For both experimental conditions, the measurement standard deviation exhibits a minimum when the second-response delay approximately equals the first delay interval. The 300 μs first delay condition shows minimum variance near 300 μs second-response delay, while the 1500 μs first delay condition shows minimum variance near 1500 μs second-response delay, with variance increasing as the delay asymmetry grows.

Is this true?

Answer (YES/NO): NO